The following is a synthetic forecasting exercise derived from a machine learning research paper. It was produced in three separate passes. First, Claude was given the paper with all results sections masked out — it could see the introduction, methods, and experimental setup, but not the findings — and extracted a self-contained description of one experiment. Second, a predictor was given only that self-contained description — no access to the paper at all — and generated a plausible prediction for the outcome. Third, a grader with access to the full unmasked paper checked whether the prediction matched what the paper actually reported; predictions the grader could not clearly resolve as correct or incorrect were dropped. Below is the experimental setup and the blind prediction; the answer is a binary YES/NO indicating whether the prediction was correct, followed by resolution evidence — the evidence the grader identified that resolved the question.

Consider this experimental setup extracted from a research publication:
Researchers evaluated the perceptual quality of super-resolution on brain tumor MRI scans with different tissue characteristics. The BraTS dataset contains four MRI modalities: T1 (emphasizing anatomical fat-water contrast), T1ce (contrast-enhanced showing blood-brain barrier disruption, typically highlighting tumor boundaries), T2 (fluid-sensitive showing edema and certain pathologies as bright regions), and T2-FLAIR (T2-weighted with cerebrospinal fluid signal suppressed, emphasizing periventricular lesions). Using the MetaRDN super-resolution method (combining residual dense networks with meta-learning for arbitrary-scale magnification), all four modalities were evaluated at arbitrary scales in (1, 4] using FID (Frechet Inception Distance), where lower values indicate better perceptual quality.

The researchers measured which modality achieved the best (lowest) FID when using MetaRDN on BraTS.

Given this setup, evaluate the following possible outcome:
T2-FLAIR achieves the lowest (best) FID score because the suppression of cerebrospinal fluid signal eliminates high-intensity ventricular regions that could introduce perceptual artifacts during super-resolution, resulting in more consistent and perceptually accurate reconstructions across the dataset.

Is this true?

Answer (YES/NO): NO